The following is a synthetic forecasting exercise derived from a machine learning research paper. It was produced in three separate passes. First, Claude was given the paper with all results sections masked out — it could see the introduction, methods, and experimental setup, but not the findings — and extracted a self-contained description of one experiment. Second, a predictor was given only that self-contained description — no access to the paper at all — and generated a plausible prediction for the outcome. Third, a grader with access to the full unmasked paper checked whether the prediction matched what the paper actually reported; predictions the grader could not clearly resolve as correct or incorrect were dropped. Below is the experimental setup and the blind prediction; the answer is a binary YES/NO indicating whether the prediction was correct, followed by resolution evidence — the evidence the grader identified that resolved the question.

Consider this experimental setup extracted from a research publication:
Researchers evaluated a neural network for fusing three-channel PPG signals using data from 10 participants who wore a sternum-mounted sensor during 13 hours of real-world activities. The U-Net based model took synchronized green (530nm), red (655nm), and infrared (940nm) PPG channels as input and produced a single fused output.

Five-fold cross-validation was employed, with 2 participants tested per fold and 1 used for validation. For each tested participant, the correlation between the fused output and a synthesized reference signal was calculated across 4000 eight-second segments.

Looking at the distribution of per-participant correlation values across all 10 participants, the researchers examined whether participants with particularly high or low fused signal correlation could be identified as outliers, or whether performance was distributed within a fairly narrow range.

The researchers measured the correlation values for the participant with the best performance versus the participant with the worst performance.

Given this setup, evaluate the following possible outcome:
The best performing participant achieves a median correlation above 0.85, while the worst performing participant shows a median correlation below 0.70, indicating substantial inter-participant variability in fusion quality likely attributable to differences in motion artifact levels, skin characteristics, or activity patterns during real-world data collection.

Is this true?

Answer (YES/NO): NO